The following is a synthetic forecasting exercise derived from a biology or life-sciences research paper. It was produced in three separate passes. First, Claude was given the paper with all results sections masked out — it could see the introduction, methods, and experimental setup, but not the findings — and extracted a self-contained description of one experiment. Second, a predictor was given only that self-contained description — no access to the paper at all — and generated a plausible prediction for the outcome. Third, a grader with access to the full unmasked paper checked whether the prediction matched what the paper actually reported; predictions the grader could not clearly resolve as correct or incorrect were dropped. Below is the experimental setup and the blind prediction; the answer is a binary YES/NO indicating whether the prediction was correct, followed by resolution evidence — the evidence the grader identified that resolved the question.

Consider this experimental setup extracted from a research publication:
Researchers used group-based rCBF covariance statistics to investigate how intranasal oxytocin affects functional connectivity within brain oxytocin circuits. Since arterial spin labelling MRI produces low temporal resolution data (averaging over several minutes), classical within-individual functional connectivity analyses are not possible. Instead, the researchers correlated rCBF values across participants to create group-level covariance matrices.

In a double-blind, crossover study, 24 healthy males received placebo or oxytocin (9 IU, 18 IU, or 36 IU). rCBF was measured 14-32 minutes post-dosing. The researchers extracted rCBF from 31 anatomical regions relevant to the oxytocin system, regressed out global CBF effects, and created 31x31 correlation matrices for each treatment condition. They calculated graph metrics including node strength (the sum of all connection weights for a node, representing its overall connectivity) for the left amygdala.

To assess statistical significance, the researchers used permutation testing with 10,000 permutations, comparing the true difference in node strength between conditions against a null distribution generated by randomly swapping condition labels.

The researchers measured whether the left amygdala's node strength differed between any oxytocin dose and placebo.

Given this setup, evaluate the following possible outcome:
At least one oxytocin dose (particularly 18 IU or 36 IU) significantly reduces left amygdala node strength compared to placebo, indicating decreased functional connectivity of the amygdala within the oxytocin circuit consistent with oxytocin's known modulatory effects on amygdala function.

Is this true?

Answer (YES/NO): NO